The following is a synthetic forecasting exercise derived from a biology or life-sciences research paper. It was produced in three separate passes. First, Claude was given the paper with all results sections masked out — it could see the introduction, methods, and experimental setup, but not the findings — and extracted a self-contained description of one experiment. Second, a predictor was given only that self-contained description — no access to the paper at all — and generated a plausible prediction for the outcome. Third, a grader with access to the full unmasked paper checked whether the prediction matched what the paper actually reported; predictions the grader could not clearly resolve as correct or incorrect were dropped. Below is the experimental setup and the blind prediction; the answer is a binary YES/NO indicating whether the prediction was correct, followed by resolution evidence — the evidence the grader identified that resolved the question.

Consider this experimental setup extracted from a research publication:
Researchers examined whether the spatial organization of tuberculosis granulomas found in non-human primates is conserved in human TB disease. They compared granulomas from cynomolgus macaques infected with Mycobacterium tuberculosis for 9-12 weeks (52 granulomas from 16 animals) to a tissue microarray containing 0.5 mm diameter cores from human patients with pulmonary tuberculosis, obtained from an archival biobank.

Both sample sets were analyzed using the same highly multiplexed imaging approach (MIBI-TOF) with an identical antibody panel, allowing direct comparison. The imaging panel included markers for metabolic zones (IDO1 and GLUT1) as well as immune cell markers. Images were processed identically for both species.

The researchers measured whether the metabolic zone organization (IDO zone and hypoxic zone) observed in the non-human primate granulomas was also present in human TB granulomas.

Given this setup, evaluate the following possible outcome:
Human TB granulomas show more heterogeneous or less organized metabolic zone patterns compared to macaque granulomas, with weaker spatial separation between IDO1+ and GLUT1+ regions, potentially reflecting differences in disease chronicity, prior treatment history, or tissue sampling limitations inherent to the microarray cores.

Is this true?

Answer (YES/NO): NO